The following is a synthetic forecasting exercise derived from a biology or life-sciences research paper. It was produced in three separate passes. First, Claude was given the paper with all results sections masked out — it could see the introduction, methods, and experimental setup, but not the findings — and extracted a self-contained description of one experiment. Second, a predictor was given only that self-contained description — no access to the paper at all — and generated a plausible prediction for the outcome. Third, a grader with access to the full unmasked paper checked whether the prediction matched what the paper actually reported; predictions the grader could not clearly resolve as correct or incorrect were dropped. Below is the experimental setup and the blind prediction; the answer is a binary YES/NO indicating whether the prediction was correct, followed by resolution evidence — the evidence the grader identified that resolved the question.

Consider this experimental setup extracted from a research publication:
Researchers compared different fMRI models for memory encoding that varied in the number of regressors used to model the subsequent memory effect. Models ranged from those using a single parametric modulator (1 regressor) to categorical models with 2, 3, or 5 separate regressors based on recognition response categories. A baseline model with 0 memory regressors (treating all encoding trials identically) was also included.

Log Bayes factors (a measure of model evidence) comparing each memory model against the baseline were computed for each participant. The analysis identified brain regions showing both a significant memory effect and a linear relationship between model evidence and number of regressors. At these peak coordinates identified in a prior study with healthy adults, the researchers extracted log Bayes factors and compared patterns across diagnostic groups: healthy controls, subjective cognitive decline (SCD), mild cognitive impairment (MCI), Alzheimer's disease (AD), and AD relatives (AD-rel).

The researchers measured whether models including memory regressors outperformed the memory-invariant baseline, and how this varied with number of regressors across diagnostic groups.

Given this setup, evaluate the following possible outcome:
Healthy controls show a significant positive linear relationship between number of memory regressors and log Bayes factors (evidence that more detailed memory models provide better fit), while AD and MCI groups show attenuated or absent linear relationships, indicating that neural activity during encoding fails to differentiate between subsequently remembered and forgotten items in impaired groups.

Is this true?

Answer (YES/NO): NO